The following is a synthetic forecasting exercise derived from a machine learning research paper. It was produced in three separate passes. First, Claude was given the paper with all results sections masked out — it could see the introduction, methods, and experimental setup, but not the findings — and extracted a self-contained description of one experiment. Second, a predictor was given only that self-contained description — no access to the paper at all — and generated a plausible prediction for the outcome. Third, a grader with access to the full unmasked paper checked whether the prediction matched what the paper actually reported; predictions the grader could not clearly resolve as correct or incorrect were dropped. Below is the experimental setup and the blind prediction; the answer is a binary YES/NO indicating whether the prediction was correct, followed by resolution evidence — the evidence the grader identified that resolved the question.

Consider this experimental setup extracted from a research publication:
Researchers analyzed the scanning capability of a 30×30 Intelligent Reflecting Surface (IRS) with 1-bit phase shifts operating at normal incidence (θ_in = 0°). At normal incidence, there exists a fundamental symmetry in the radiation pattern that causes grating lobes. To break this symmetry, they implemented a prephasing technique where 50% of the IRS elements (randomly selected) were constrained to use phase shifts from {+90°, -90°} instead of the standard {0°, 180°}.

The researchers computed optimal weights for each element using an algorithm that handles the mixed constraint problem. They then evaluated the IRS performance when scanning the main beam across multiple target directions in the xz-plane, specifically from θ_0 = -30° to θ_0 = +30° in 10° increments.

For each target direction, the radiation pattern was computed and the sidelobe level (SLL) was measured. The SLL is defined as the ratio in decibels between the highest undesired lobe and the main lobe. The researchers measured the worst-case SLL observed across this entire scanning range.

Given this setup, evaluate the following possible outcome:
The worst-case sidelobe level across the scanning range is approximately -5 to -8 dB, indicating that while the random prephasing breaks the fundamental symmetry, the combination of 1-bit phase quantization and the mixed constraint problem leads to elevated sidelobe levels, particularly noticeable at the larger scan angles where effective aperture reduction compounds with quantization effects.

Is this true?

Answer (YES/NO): NO